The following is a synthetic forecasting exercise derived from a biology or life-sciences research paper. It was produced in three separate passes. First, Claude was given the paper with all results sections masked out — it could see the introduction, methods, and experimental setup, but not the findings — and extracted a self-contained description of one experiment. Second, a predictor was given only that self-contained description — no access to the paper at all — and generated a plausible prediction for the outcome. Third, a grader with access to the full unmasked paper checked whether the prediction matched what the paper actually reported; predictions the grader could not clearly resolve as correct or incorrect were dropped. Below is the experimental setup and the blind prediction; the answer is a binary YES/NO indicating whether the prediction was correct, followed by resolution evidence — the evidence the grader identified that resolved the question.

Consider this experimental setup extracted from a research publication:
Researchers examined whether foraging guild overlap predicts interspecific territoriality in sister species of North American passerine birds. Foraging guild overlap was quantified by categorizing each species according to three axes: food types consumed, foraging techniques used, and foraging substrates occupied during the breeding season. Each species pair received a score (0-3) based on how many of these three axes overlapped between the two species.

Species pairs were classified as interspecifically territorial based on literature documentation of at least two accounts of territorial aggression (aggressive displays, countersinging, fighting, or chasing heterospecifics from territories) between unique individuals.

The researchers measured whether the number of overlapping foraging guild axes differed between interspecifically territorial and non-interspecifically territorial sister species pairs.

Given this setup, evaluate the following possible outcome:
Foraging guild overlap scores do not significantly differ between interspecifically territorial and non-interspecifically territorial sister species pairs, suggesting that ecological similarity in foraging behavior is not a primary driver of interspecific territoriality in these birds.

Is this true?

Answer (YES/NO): YES